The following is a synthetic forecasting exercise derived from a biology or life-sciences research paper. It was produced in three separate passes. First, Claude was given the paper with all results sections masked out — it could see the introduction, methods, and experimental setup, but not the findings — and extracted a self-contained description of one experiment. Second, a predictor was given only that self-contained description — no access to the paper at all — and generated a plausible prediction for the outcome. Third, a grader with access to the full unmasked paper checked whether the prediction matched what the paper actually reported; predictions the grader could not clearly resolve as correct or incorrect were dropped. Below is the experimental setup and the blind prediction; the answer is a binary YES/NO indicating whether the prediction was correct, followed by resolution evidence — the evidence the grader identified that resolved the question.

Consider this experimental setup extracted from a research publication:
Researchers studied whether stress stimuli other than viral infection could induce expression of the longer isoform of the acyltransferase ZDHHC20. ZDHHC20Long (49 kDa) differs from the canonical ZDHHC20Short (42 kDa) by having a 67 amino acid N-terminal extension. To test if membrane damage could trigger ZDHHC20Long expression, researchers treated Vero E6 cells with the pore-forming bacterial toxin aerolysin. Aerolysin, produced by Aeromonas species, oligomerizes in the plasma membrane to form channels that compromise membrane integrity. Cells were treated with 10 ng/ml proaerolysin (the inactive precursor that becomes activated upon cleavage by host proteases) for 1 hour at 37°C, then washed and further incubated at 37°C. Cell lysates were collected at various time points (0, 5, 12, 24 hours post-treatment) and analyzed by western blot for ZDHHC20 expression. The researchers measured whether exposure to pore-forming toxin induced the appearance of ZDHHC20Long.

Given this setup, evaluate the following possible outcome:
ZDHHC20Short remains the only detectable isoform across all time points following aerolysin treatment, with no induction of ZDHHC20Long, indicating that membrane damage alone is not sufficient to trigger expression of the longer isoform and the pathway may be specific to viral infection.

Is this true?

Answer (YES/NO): NO